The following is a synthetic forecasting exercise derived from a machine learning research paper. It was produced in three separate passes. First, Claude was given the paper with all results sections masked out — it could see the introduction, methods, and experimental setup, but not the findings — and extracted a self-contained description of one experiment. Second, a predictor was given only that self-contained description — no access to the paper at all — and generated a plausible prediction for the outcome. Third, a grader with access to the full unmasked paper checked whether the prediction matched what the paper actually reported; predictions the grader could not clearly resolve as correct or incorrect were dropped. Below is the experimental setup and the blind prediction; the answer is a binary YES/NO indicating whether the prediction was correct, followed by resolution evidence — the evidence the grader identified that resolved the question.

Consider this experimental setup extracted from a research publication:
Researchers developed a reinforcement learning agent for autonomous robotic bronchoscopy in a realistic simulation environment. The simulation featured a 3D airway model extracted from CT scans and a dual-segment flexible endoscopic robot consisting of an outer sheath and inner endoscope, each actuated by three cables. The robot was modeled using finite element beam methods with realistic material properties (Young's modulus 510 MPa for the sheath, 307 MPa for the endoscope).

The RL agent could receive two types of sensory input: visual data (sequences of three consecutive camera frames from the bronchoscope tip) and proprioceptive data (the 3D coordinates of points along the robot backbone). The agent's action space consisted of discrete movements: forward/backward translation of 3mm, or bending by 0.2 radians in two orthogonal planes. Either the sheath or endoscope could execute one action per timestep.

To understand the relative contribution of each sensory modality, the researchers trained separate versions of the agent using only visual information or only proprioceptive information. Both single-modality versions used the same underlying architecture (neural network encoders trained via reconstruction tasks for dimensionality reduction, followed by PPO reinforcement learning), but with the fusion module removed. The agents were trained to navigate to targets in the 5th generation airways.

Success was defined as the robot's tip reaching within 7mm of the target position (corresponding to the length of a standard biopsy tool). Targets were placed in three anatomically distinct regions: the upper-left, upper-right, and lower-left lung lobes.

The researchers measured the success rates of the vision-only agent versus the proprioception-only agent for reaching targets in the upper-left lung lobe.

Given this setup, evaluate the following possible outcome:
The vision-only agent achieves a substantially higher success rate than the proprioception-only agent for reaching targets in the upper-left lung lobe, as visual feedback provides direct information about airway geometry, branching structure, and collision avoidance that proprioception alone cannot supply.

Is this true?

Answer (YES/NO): NO